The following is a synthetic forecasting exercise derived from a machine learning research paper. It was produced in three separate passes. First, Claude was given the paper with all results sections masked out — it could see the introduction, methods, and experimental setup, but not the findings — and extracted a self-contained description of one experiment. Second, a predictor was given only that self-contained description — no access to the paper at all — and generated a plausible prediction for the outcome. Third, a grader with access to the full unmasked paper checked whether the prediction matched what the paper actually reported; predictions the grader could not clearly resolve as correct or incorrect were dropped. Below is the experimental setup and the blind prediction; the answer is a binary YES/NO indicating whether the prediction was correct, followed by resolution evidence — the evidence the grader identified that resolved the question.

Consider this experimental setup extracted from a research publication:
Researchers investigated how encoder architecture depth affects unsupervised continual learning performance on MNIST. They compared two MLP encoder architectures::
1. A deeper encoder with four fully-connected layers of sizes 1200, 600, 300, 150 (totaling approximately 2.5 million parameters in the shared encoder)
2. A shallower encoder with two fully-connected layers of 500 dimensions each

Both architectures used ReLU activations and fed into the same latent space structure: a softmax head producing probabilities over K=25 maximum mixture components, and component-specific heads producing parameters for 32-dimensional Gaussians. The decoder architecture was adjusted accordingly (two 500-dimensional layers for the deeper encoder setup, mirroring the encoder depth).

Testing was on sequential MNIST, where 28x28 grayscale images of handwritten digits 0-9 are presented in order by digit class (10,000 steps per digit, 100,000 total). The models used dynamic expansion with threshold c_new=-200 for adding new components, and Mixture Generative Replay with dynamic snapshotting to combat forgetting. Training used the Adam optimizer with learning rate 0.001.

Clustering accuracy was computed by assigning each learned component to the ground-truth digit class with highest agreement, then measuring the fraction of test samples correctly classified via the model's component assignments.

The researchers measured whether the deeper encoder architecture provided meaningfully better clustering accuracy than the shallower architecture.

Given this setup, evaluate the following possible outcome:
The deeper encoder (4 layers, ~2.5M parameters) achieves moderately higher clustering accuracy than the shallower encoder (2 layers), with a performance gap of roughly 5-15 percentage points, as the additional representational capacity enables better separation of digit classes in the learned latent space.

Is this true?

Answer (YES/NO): NO